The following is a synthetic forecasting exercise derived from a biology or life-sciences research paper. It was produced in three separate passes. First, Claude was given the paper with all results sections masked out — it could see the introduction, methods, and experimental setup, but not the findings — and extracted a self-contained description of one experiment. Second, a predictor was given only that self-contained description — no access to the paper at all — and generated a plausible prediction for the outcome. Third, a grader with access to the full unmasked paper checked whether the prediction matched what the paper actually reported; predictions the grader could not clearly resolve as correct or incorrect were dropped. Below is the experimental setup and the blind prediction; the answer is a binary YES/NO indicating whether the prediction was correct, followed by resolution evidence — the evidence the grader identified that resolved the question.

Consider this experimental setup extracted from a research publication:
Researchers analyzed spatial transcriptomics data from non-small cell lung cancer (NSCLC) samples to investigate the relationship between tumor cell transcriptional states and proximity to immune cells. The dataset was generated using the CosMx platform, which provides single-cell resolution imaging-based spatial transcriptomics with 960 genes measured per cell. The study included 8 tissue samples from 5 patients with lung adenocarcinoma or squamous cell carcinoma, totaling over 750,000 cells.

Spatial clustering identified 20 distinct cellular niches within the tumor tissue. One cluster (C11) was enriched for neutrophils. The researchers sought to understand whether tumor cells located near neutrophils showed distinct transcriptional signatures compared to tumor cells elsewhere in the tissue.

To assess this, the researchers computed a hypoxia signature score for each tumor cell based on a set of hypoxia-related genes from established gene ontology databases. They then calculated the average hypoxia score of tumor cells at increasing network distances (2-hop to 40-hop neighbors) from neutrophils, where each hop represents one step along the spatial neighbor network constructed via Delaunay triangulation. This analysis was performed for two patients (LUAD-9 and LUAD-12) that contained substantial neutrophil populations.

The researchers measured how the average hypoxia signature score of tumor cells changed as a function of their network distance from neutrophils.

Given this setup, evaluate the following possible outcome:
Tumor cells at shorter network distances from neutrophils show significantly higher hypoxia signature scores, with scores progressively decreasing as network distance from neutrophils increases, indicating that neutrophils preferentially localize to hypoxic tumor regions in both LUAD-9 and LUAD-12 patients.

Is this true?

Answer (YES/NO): YES